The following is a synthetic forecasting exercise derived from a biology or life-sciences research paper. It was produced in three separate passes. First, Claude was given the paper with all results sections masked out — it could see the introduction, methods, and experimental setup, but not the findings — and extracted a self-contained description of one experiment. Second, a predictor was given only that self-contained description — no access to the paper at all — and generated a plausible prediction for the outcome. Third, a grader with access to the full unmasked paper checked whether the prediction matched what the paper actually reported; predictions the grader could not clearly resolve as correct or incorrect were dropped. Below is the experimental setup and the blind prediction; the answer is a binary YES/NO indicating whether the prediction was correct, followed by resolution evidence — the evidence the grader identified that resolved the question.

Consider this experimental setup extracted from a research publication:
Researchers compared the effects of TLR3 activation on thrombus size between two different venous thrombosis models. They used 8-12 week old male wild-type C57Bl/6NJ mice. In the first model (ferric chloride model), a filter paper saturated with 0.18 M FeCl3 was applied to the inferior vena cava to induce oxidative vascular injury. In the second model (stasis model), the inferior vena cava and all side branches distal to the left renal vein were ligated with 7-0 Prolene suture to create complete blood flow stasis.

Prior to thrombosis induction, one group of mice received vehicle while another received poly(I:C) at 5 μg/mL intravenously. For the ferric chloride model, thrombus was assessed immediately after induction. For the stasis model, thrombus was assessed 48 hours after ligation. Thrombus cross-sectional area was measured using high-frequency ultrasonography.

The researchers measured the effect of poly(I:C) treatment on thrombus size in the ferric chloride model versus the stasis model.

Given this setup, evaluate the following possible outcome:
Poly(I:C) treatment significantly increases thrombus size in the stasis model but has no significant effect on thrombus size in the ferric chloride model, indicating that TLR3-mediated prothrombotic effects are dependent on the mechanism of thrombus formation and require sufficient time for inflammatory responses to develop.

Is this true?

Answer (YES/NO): NO